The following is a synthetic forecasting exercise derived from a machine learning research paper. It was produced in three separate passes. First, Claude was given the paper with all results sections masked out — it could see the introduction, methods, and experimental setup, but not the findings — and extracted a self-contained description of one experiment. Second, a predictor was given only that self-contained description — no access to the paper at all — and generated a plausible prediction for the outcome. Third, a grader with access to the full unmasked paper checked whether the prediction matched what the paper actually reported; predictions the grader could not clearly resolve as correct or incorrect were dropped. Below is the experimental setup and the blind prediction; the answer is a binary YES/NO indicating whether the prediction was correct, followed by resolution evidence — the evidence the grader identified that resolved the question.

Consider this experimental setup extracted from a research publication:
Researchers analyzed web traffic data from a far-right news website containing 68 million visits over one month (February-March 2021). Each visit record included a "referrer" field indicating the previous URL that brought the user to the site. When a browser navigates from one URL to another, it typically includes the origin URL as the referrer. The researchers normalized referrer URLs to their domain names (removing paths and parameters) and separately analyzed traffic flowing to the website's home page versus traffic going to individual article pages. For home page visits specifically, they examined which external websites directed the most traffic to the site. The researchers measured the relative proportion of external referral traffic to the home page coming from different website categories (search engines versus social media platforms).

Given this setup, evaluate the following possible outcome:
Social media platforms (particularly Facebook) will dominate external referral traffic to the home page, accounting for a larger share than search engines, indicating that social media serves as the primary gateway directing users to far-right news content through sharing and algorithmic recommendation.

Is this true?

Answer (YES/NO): NO